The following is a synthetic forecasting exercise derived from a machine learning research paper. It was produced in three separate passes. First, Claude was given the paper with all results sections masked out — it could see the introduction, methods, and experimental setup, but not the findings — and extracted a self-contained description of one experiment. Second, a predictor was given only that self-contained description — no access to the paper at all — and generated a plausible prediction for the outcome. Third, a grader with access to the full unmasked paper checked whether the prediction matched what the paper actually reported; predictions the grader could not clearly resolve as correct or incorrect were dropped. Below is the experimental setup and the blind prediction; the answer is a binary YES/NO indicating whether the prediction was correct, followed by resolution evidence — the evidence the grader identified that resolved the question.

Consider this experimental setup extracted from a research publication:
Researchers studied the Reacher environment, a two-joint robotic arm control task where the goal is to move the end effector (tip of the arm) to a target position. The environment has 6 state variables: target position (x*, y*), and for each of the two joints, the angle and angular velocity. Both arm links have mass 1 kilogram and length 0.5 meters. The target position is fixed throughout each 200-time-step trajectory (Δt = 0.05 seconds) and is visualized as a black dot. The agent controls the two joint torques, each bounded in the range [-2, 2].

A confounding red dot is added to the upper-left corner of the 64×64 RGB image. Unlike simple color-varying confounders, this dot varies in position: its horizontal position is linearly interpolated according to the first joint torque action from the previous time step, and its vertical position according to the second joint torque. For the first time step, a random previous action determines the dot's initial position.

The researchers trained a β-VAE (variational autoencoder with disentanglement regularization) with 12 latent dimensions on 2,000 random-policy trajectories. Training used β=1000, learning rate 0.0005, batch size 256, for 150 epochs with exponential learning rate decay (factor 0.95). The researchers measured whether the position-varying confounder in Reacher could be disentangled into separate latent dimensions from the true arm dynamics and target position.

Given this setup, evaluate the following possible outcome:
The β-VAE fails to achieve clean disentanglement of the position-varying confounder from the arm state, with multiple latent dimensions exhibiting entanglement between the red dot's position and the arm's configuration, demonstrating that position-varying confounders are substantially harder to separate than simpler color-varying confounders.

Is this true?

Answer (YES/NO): NO